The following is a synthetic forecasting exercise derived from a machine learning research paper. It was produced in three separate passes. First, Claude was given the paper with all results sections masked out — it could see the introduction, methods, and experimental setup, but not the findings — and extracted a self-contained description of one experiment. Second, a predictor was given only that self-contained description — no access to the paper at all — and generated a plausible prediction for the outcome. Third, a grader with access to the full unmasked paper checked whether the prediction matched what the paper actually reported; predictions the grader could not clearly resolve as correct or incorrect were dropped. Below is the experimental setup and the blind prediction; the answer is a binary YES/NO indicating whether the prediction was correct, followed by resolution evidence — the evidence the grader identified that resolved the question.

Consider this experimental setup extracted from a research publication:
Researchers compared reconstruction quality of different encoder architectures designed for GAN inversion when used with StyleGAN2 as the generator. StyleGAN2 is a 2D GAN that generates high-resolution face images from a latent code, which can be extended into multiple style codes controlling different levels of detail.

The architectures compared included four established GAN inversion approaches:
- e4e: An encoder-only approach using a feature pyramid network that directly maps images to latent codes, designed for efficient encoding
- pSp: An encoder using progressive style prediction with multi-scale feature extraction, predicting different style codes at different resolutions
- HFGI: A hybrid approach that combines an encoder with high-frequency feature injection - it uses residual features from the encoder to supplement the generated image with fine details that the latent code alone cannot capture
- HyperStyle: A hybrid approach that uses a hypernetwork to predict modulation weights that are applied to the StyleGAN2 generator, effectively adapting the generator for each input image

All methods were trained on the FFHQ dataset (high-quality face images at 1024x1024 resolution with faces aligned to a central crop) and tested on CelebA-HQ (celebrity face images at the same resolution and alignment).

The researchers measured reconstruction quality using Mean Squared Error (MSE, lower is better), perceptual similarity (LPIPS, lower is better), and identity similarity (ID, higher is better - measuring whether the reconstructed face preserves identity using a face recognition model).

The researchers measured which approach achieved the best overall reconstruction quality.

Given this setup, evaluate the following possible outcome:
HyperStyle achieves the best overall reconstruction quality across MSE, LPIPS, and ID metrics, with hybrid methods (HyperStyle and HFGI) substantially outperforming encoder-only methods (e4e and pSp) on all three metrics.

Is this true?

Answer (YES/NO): YES